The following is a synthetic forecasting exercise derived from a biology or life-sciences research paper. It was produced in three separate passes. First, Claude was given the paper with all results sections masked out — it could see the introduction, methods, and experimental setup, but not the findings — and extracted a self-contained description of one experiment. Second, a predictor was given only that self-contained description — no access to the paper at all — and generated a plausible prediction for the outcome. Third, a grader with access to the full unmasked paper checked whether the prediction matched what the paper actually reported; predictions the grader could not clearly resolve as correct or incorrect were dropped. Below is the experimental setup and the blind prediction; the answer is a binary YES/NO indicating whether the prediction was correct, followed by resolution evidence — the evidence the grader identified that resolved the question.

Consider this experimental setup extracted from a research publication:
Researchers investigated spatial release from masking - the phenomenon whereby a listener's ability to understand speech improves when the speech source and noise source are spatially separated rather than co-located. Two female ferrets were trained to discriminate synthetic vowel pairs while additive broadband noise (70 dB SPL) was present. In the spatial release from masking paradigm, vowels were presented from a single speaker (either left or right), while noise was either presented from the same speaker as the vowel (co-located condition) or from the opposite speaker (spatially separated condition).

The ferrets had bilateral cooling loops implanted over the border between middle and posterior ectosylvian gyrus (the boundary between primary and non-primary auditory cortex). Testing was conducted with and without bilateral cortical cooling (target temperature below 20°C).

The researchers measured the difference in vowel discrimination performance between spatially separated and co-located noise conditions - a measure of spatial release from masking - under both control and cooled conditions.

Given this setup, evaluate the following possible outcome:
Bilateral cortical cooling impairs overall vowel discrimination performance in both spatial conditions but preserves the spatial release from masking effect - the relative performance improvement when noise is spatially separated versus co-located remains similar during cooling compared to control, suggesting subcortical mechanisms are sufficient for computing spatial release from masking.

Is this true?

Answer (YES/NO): NO